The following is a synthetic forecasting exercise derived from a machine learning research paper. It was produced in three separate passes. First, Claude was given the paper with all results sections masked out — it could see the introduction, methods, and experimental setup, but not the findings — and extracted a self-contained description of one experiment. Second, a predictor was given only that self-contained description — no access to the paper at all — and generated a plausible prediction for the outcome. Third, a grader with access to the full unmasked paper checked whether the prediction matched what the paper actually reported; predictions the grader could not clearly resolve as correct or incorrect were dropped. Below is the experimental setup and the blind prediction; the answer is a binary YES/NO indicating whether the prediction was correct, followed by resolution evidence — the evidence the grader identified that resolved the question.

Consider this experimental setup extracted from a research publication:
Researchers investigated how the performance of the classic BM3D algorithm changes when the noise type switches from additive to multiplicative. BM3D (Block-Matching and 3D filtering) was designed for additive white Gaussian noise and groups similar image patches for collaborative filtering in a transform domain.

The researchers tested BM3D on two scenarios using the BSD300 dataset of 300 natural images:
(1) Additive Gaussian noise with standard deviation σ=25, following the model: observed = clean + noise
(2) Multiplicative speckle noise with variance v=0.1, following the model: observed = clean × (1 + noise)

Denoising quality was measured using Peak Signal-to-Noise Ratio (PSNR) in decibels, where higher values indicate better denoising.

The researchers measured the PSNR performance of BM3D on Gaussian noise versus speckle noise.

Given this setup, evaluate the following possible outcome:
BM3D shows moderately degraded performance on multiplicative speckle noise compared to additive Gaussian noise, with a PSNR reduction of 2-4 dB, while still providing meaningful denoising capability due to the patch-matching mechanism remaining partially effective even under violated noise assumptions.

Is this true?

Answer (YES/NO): NO